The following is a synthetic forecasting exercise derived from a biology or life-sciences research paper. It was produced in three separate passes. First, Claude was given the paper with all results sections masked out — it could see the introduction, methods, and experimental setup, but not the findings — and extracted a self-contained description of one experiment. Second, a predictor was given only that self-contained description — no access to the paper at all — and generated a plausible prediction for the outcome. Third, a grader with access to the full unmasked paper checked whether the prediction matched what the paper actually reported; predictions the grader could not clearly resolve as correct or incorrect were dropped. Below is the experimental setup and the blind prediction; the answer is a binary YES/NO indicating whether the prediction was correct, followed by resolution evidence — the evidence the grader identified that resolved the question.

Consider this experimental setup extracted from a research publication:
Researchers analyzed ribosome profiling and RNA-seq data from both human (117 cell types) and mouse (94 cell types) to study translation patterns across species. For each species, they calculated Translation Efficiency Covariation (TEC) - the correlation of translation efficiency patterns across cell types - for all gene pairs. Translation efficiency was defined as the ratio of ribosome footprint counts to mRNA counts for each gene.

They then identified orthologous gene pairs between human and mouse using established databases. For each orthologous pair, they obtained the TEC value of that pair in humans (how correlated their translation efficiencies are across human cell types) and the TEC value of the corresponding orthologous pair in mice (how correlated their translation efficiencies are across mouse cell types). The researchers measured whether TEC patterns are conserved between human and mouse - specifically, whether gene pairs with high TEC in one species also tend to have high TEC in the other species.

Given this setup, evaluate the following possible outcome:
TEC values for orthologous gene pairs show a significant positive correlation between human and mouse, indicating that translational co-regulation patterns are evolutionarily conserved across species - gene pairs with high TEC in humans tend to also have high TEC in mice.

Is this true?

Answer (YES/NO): YES